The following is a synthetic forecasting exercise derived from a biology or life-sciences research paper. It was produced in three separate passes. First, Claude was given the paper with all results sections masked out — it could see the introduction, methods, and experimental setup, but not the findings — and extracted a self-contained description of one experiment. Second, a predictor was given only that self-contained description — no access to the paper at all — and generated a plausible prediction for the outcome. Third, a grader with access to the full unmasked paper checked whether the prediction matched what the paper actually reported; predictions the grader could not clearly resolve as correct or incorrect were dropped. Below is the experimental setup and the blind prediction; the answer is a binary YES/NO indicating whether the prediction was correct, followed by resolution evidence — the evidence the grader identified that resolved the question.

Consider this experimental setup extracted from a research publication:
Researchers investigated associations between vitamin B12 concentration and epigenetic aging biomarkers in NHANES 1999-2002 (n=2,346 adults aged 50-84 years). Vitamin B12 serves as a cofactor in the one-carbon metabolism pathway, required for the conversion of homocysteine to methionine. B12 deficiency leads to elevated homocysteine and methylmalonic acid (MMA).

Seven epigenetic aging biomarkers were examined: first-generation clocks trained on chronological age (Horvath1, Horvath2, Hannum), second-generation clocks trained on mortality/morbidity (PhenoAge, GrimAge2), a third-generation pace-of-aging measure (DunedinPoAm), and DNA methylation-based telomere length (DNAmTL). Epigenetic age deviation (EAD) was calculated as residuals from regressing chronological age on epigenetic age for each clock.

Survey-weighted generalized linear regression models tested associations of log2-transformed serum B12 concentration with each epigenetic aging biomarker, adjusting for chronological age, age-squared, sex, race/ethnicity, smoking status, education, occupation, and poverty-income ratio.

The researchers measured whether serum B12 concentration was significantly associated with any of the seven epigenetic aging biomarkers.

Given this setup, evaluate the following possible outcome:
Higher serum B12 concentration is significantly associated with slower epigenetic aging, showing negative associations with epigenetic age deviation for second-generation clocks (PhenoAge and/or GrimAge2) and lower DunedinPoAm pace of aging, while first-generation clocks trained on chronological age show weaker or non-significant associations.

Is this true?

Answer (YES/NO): NO